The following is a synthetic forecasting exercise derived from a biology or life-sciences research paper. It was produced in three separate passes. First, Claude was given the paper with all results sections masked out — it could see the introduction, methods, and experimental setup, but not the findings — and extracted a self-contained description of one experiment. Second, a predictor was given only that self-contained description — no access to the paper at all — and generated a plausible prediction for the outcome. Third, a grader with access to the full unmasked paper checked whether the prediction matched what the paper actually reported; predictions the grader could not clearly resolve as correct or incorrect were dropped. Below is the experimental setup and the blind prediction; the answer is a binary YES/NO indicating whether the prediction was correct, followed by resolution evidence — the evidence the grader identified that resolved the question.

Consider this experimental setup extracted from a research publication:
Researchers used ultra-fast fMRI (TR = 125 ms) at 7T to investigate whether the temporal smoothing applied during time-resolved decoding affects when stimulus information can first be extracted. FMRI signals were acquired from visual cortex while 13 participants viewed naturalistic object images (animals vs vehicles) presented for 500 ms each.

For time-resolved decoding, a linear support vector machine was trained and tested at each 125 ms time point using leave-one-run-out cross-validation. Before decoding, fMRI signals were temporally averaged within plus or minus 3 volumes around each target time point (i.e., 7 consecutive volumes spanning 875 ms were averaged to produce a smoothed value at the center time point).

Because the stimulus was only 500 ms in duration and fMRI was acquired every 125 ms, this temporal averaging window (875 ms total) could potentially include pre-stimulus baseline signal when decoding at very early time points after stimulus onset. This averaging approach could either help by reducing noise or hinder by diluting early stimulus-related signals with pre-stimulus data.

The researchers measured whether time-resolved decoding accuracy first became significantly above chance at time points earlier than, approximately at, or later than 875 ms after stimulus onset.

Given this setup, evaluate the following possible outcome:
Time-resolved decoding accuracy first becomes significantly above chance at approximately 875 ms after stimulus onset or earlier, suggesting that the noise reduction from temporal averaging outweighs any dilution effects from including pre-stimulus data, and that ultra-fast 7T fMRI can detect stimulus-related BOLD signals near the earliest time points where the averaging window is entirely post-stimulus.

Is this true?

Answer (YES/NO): NO